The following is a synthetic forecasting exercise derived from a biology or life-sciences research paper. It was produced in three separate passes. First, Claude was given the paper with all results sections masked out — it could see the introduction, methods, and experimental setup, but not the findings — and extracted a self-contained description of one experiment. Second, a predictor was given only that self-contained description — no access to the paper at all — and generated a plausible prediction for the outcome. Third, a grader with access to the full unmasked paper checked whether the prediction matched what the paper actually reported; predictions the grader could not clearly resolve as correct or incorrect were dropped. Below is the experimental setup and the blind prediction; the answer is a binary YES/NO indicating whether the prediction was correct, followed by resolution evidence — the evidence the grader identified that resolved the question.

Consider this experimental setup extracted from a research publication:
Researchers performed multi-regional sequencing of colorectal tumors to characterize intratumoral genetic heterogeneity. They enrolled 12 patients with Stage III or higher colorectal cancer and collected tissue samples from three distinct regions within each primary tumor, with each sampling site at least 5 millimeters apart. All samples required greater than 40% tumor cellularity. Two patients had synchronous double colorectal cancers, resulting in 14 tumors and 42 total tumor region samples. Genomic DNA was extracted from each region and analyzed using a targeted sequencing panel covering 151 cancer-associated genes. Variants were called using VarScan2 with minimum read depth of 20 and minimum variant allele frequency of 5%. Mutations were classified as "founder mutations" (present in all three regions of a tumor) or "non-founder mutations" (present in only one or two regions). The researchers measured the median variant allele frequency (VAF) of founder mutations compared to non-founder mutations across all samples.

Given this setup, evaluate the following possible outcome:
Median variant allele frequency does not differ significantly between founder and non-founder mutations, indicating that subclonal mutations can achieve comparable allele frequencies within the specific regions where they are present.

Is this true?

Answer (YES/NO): NO